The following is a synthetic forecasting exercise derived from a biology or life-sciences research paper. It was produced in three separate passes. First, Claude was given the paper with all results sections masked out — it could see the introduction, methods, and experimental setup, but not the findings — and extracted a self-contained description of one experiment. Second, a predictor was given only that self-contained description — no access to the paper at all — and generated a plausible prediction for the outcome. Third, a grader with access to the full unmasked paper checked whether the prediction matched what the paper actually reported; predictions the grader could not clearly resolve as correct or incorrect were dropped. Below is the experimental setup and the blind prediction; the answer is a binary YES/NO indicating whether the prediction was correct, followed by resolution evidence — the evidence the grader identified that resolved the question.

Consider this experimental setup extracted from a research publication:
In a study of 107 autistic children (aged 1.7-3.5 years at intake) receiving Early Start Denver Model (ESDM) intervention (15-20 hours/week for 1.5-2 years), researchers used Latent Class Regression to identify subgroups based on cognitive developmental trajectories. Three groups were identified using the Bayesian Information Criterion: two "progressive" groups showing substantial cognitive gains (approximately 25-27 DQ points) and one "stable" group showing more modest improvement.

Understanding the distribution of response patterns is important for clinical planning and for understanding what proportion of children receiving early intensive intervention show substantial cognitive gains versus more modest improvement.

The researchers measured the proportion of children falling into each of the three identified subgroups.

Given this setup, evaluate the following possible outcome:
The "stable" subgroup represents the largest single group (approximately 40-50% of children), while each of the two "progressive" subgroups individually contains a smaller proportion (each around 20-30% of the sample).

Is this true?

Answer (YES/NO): NO